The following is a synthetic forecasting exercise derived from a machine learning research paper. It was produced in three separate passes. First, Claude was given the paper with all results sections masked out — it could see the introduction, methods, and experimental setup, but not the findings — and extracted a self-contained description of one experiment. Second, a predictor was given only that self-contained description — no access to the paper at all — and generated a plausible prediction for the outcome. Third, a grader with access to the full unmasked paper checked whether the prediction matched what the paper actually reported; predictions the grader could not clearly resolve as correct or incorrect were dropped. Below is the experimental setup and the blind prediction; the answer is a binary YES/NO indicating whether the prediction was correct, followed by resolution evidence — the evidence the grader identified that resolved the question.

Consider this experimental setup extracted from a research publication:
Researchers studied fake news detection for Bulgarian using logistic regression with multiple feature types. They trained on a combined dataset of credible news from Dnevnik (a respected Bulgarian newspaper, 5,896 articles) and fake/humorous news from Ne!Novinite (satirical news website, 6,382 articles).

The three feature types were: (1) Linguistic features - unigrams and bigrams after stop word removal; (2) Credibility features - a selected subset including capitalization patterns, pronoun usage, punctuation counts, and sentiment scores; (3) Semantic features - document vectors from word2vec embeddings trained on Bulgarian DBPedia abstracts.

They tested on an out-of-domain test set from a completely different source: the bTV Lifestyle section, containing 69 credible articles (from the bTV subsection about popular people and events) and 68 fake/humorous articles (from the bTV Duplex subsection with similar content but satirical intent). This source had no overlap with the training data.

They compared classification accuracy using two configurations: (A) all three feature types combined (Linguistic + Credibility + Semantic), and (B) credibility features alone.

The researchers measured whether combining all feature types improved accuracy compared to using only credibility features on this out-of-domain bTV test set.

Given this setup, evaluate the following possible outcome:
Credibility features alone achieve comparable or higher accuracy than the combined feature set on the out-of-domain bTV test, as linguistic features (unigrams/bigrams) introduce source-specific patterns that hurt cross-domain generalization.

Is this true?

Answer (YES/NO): YES